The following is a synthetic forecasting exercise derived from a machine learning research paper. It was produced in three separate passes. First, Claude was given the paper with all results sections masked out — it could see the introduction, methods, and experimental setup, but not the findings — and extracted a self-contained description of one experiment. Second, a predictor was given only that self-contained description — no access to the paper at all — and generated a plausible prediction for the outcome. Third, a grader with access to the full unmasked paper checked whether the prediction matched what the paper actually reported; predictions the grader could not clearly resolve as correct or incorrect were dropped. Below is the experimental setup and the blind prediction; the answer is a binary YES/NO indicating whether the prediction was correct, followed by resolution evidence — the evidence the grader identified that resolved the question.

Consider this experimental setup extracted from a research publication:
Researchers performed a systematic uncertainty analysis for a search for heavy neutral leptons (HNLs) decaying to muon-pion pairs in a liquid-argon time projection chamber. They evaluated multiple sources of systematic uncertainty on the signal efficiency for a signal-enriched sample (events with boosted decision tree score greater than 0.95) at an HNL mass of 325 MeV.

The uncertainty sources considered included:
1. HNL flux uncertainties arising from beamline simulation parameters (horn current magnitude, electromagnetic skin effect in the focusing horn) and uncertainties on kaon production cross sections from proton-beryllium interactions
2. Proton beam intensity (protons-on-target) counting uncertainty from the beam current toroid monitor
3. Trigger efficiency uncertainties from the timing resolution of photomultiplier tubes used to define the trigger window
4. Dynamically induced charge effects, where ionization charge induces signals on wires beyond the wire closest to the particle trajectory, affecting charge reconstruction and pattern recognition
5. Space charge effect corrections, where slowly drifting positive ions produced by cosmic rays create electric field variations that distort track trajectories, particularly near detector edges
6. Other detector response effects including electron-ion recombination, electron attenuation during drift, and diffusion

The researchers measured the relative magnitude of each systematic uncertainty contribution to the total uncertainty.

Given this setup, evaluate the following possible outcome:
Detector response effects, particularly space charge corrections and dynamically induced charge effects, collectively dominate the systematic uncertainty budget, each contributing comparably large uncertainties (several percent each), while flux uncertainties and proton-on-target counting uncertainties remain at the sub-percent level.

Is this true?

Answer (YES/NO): NO